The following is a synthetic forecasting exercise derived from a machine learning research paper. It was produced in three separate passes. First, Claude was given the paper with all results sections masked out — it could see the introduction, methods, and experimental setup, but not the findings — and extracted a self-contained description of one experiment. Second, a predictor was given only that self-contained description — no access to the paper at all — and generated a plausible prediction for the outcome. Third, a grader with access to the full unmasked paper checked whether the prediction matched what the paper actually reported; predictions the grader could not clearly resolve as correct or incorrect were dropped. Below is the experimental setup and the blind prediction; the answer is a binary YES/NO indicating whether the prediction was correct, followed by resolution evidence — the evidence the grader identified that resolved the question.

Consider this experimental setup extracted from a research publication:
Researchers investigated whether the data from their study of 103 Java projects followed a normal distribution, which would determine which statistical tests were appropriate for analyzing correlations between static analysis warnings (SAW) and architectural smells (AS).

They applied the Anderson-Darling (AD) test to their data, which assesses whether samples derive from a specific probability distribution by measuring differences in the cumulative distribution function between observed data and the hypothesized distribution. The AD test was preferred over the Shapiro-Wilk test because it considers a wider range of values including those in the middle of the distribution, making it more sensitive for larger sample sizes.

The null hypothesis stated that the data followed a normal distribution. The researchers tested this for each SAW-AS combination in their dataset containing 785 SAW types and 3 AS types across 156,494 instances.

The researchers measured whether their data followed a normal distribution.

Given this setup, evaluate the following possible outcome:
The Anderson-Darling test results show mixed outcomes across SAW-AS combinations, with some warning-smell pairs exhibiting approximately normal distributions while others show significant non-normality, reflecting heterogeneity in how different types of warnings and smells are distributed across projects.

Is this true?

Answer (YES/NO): NO